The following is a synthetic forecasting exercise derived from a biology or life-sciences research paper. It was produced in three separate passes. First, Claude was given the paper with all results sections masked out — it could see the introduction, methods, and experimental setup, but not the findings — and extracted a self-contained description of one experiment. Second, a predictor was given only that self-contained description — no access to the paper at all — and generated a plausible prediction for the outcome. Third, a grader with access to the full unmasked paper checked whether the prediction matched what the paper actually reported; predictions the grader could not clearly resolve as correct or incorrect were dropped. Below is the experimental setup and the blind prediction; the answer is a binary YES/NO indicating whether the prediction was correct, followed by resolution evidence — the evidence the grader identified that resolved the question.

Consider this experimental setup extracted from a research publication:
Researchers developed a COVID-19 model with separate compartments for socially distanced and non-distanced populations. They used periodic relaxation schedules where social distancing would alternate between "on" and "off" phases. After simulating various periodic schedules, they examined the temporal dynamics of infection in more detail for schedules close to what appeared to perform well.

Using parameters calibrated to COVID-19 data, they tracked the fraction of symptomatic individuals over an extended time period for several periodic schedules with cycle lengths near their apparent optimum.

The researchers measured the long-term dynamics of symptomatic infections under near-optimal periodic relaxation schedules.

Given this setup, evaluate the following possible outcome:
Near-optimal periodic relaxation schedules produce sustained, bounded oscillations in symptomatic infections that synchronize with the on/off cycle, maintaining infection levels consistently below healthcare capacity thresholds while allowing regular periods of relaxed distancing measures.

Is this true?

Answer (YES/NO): NO